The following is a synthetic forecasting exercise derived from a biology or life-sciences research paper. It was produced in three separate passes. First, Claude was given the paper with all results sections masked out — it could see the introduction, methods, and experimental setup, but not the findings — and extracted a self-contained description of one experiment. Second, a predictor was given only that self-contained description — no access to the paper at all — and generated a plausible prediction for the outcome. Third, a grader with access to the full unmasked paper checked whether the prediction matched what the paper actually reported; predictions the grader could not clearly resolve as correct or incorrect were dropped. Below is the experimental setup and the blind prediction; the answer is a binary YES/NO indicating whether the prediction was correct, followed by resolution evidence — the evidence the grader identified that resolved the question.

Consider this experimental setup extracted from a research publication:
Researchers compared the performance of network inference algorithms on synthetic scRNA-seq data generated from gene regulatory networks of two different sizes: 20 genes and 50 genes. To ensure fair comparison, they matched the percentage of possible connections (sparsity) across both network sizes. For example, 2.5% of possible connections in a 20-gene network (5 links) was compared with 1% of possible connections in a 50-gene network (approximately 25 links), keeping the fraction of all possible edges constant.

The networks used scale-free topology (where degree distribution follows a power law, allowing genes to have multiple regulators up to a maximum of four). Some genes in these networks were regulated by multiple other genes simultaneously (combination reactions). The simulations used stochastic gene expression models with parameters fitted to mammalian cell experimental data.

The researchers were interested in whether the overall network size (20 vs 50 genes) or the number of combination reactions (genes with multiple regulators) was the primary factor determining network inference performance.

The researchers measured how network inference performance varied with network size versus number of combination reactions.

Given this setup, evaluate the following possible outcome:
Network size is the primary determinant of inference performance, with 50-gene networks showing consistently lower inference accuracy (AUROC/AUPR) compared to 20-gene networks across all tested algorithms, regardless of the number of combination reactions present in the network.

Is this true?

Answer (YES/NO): NO